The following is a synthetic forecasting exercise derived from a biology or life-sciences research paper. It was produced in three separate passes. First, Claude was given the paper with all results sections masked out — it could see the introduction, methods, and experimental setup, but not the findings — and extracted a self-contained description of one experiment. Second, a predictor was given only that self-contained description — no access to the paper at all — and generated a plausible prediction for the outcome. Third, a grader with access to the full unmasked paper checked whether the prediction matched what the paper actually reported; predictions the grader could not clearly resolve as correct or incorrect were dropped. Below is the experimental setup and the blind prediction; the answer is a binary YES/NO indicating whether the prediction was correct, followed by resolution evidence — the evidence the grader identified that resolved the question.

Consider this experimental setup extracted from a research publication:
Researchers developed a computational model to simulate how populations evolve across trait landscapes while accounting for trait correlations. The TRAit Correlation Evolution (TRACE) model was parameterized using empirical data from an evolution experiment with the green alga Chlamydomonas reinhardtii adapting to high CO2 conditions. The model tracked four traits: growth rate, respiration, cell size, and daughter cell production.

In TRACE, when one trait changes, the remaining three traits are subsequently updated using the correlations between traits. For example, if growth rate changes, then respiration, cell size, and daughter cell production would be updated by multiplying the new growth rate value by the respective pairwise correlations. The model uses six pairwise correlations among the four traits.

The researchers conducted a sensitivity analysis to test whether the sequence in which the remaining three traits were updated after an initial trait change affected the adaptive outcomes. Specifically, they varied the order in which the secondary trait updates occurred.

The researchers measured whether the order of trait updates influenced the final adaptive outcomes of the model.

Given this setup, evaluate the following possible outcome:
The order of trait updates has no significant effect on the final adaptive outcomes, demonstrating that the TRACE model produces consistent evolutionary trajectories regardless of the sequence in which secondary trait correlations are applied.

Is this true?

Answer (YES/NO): YES